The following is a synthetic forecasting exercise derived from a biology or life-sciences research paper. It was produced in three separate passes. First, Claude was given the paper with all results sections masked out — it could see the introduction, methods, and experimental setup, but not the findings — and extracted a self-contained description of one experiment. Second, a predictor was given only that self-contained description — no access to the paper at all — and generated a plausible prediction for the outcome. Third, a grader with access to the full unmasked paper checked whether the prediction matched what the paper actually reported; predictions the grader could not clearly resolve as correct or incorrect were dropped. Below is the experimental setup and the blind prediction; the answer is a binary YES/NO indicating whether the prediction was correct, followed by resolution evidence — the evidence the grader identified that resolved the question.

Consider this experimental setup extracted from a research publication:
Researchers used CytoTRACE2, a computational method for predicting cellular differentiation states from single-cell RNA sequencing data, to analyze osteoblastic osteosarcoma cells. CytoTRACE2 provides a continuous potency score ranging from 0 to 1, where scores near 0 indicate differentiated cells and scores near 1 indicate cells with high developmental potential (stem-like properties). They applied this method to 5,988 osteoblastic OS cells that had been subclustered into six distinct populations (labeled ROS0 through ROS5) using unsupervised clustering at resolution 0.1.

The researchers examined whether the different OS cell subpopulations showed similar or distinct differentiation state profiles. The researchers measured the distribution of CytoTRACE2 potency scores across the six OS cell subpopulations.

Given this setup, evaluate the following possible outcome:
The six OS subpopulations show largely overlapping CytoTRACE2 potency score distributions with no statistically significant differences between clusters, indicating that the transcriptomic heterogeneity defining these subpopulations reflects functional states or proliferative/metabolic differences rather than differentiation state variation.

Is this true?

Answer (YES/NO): NO